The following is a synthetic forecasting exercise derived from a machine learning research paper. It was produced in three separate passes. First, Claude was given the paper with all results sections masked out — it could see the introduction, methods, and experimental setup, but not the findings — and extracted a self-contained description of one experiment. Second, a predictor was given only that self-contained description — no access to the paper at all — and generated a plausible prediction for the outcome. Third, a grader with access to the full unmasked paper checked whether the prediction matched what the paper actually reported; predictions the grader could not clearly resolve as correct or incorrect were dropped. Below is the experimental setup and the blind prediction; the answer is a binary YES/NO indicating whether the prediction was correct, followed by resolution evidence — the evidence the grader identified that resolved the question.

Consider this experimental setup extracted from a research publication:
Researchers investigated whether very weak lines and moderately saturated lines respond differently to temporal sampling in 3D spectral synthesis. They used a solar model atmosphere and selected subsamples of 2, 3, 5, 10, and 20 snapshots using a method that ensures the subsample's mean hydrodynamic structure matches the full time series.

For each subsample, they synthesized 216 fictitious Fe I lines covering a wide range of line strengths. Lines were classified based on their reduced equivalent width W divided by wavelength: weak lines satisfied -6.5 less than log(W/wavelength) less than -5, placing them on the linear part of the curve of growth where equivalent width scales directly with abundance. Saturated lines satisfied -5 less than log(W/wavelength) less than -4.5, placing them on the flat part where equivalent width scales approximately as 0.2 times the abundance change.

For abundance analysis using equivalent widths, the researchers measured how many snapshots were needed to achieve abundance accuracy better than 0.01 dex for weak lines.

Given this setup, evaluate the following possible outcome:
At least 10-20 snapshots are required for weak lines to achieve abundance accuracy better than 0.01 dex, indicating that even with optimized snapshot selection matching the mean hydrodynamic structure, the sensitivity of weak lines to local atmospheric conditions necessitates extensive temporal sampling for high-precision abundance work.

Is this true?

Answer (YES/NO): NO